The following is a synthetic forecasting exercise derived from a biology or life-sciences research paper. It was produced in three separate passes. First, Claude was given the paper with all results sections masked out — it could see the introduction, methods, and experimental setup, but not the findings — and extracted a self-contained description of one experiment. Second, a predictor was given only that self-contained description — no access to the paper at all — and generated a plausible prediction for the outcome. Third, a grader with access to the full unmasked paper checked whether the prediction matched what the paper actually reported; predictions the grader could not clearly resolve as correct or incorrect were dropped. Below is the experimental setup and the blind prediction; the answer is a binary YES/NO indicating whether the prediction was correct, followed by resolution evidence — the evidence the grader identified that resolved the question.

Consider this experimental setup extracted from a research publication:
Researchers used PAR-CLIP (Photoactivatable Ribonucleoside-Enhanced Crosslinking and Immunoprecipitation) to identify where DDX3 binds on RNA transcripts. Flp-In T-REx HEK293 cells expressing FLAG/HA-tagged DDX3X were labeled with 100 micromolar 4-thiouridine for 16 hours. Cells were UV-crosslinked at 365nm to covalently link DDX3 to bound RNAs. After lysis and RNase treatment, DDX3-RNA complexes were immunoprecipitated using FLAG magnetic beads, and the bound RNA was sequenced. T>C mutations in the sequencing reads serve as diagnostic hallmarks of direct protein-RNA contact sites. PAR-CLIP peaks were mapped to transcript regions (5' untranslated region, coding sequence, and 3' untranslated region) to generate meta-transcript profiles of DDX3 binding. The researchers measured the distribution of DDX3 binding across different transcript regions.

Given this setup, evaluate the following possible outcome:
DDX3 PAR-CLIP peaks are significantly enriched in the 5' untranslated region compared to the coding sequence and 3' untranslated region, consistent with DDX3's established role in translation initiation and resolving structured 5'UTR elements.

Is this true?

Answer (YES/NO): YES